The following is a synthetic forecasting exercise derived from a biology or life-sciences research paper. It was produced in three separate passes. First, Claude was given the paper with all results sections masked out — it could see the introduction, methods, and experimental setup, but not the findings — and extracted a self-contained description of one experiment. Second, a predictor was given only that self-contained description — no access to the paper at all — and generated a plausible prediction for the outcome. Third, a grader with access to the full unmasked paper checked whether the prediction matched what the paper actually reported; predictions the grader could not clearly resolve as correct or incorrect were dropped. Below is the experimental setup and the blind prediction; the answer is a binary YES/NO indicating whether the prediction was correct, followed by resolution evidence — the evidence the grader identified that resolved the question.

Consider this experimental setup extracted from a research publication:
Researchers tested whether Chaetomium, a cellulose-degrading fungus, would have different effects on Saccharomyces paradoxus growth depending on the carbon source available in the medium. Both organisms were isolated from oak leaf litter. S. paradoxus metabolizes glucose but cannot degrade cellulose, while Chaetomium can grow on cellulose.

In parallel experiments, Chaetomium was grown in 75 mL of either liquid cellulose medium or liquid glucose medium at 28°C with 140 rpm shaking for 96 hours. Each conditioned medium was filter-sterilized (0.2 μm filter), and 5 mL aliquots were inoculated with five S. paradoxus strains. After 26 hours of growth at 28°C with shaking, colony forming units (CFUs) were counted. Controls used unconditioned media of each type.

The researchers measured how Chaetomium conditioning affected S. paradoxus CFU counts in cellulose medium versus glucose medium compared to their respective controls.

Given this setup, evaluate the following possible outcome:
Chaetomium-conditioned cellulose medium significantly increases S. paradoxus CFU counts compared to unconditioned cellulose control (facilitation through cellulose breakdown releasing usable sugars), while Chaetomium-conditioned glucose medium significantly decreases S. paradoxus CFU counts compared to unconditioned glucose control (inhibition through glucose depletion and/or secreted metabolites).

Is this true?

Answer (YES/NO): NO